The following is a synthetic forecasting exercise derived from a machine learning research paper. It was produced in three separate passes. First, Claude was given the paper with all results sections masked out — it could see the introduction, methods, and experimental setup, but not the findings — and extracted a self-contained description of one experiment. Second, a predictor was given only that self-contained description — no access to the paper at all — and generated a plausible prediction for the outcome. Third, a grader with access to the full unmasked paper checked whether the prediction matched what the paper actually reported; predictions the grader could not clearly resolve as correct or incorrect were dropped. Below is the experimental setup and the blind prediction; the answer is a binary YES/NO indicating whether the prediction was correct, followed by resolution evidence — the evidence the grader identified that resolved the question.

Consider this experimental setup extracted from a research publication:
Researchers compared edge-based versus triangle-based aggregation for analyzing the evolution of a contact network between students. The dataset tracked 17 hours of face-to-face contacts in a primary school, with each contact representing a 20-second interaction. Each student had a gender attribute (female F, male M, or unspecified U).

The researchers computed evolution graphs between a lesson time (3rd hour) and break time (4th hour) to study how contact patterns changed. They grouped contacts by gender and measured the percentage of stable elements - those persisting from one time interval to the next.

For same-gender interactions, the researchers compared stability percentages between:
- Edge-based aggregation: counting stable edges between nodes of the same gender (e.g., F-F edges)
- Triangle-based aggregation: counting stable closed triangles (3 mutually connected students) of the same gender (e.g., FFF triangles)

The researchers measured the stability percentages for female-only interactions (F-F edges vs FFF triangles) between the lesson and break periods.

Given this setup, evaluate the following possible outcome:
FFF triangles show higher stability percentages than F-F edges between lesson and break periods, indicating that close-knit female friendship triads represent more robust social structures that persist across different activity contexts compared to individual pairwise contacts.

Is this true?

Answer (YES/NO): NO